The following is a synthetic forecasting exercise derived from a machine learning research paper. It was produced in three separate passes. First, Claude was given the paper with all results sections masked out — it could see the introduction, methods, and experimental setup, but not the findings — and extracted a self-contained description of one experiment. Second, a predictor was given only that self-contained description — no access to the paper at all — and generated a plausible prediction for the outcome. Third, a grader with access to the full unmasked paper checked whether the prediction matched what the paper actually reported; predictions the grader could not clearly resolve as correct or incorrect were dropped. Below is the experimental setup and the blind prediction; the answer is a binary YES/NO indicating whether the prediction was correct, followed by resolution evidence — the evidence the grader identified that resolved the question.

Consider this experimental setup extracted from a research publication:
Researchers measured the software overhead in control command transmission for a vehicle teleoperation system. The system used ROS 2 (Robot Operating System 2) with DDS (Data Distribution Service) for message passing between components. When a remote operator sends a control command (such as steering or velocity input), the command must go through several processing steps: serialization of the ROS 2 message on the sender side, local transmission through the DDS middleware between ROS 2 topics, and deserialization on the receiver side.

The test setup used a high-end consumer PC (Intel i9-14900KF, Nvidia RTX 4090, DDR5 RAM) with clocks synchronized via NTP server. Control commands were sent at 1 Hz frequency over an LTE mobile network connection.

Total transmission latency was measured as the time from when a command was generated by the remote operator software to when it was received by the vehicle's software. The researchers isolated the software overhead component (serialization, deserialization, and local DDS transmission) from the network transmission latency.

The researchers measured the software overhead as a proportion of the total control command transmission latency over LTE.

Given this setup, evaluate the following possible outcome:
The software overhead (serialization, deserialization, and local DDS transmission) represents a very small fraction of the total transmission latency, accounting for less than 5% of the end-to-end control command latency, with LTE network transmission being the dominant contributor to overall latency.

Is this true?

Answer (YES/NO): NO